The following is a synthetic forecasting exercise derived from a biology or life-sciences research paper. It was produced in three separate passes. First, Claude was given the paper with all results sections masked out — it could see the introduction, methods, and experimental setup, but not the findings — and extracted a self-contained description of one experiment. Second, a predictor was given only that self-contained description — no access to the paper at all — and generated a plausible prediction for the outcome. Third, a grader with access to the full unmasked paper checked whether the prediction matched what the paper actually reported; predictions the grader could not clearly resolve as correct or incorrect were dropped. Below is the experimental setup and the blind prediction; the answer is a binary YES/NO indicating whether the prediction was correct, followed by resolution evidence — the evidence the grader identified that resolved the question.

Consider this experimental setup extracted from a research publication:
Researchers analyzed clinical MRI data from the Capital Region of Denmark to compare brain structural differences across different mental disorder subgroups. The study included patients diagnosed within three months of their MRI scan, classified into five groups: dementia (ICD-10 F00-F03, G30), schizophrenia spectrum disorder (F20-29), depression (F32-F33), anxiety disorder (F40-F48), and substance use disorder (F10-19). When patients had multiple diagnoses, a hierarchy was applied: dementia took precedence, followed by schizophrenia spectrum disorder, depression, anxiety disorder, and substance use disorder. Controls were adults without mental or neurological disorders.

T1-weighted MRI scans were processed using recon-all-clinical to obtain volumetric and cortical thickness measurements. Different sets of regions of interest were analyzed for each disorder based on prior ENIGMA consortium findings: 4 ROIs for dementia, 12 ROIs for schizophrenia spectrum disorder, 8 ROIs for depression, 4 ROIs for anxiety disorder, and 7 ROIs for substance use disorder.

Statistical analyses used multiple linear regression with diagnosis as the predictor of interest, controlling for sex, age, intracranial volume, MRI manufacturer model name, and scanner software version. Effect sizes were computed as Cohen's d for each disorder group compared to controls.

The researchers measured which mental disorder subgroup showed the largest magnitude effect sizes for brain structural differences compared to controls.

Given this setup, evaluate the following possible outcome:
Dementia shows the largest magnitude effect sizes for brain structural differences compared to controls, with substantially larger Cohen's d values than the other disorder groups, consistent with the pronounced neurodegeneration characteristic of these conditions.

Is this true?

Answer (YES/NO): YES